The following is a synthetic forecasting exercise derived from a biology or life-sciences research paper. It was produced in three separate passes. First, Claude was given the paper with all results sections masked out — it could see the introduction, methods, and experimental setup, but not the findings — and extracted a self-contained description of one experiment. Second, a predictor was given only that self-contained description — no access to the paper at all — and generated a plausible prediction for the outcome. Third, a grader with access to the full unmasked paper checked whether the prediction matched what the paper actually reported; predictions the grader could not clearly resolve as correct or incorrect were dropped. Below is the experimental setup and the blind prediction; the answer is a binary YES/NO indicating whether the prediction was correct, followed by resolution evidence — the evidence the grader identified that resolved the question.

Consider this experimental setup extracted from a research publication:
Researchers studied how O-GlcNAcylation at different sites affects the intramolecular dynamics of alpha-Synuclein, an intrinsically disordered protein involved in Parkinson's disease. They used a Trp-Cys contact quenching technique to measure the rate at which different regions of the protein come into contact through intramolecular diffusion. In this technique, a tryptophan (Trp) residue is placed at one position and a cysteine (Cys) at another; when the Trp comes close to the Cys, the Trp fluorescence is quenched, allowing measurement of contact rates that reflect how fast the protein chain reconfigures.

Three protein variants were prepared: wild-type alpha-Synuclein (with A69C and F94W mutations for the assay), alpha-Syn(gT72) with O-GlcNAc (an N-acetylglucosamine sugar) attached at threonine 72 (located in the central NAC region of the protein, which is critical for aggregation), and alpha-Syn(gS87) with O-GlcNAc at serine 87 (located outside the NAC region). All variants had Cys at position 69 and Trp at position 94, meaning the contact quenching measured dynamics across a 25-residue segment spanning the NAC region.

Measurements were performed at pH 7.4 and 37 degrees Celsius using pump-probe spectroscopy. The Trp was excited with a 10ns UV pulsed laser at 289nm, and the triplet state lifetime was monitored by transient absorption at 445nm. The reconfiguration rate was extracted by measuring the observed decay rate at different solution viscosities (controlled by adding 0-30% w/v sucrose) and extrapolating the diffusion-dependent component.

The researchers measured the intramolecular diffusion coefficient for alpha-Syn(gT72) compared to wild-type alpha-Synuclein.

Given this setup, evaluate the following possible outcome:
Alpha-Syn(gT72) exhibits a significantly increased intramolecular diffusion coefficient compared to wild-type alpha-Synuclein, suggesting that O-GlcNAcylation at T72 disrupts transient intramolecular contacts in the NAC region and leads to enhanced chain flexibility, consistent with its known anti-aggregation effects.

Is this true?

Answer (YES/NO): YES